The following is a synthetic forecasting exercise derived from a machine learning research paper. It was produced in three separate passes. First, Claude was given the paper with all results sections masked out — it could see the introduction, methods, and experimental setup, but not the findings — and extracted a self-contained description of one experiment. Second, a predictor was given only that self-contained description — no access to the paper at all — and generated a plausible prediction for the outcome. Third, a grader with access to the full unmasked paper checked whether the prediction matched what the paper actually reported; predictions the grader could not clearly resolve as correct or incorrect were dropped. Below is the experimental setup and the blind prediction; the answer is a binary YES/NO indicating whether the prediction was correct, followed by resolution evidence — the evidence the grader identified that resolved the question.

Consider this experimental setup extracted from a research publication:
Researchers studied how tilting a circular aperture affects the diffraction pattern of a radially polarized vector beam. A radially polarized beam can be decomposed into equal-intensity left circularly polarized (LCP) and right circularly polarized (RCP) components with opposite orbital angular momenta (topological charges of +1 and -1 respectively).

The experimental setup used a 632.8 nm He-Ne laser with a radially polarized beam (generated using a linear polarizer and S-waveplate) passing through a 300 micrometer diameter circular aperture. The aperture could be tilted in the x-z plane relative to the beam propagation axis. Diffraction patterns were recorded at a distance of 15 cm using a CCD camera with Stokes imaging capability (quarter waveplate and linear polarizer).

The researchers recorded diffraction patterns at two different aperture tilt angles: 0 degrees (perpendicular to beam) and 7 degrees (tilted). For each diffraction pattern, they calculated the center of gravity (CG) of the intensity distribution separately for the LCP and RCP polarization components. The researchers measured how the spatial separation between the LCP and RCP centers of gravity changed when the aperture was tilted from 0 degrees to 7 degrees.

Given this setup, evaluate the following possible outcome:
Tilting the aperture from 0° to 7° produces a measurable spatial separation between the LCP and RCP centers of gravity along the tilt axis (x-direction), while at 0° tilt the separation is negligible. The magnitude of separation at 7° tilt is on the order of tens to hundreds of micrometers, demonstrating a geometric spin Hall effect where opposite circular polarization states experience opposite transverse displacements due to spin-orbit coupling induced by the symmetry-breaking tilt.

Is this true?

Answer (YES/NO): NO